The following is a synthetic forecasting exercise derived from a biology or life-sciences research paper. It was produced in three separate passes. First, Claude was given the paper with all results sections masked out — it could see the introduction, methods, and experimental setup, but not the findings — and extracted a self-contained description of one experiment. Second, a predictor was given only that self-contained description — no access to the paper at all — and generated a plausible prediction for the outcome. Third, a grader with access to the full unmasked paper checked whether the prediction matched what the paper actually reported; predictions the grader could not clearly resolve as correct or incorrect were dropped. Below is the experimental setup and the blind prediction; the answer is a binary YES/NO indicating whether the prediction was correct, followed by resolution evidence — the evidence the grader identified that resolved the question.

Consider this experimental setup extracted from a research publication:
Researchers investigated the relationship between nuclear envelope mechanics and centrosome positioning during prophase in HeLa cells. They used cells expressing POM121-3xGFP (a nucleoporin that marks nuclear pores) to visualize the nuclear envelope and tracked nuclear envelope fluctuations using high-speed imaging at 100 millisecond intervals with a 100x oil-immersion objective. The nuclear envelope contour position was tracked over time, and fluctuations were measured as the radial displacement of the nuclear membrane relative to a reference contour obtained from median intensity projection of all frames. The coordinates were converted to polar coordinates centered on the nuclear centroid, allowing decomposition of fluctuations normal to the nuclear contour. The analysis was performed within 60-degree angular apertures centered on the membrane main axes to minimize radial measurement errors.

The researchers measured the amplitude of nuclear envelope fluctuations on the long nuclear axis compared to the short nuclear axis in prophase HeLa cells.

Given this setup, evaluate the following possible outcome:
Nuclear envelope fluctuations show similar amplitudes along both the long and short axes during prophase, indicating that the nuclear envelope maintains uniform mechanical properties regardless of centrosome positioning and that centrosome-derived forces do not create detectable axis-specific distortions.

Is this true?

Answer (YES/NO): NO